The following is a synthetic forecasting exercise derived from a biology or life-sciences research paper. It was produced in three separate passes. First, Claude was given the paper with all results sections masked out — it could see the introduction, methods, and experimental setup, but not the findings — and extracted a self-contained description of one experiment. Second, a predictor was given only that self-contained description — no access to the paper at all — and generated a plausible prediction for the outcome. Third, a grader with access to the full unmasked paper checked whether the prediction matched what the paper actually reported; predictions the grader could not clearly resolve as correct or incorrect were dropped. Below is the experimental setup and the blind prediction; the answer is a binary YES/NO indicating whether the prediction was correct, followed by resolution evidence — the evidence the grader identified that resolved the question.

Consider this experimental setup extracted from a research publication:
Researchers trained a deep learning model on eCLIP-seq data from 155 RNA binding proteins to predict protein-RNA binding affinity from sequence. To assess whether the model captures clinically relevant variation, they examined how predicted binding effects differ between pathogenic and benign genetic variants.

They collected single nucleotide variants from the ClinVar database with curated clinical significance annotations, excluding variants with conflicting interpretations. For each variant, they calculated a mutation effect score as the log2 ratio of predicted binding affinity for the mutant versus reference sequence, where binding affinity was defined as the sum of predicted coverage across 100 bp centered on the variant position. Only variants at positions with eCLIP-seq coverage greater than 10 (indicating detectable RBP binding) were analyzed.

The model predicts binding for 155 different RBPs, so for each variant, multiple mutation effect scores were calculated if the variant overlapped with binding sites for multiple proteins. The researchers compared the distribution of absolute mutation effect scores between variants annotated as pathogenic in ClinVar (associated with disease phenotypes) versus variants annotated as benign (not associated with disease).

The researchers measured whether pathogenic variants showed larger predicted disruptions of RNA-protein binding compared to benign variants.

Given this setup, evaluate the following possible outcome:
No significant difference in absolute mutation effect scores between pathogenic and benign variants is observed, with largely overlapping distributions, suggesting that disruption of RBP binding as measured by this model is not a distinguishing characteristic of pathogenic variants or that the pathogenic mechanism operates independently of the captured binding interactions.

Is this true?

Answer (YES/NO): NO